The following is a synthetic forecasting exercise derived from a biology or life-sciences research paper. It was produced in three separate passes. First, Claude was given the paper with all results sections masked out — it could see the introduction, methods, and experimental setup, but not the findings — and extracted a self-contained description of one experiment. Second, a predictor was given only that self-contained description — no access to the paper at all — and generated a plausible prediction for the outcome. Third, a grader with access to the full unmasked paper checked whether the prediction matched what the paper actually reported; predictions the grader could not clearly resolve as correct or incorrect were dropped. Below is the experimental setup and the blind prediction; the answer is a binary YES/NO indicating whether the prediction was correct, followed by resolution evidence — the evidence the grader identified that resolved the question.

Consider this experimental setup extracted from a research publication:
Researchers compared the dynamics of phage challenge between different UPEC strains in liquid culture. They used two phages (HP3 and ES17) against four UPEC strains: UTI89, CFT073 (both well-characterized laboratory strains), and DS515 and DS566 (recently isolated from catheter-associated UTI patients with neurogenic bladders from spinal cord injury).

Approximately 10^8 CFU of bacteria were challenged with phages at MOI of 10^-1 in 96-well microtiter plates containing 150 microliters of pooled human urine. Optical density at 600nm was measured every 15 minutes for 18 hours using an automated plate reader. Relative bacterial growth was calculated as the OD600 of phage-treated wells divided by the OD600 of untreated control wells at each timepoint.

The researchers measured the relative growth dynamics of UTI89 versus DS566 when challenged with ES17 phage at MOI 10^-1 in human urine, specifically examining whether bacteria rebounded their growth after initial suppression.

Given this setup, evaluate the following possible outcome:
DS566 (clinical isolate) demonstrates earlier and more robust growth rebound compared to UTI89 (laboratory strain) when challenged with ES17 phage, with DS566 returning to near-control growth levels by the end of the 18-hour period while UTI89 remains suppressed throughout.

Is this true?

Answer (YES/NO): NO